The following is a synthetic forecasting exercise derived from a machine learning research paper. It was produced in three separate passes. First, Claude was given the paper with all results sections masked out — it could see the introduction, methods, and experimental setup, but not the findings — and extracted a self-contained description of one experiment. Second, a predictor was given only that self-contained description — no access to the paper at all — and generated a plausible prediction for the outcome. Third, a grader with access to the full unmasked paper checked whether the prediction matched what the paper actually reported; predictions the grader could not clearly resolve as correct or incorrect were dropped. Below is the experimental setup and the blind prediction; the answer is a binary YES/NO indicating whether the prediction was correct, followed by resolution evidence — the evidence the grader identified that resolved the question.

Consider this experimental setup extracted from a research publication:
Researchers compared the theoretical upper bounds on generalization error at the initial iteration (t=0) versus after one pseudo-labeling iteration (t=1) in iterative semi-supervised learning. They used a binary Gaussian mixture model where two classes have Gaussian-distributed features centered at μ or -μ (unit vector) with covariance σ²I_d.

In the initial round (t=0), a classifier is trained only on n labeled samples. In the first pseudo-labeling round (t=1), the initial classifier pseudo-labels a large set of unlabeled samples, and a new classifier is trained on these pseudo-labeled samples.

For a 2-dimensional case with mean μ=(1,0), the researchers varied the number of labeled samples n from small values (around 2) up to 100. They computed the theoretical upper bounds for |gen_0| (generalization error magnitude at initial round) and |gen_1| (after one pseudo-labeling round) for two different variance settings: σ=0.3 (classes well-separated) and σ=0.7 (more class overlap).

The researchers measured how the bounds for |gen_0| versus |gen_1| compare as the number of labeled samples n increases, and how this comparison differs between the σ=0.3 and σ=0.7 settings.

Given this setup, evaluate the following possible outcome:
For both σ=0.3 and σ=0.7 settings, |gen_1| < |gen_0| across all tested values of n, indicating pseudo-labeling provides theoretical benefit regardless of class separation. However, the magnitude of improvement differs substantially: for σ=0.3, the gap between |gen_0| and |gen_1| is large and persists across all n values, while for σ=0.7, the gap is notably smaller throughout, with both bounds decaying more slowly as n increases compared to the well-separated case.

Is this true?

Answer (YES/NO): NO